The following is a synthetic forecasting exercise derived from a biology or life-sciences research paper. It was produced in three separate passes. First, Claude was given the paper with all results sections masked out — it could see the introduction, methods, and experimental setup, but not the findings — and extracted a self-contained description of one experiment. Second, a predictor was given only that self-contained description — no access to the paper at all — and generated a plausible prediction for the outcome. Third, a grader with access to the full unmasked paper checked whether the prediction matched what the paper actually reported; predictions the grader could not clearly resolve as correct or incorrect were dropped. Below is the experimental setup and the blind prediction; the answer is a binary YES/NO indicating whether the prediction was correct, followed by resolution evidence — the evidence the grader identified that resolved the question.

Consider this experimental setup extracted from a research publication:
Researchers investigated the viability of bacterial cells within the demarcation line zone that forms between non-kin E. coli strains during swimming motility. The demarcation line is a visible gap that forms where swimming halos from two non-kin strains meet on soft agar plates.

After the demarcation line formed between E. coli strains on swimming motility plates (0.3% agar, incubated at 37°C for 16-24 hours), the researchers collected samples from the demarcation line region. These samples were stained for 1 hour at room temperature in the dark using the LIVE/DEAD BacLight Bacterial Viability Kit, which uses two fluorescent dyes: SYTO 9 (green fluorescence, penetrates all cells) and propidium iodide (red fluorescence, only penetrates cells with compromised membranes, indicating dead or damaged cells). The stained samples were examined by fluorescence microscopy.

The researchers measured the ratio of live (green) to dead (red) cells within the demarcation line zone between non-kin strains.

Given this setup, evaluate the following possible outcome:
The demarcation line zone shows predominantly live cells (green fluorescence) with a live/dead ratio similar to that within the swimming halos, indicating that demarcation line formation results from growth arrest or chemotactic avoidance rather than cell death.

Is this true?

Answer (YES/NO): NO